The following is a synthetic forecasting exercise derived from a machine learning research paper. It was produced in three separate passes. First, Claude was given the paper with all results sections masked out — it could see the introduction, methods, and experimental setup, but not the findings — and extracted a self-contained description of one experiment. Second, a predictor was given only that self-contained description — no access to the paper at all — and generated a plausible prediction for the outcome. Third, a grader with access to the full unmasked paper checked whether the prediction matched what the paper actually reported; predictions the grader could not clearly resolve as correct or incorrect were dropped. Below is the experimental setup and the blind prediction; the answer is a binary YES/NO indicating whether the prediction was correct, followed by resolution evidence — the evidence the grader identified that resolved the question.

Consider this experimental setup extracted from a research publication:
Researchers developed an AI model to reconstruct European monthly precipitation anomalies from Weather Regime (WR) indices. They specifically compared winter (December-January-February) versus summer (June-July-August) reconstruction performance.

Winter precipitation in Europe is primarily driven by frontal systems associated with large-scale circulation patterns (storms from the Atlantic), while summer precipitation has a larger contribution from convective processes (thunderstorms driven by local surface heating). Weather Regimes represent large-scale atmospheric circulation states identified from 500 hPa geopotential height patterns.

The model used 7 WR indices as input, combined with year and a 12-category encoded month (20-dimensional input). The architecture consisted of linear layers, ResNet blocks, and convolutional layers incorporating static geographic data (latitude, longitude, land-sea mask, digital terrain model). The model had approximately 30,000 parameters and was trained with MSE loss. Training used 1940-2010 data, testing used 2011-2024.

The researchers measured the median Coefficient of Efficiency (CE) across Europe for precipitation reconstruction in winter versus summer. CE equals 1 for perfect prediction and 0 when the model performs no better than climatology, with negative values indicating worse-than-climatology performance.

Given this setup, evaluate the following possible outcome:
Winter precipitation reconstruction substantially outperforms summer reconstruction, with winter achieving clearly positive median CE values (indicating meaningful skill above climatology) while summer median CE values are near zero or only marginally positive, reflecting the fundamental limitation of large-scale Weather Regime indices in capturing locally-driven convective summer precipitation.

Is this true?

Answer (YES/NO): YES